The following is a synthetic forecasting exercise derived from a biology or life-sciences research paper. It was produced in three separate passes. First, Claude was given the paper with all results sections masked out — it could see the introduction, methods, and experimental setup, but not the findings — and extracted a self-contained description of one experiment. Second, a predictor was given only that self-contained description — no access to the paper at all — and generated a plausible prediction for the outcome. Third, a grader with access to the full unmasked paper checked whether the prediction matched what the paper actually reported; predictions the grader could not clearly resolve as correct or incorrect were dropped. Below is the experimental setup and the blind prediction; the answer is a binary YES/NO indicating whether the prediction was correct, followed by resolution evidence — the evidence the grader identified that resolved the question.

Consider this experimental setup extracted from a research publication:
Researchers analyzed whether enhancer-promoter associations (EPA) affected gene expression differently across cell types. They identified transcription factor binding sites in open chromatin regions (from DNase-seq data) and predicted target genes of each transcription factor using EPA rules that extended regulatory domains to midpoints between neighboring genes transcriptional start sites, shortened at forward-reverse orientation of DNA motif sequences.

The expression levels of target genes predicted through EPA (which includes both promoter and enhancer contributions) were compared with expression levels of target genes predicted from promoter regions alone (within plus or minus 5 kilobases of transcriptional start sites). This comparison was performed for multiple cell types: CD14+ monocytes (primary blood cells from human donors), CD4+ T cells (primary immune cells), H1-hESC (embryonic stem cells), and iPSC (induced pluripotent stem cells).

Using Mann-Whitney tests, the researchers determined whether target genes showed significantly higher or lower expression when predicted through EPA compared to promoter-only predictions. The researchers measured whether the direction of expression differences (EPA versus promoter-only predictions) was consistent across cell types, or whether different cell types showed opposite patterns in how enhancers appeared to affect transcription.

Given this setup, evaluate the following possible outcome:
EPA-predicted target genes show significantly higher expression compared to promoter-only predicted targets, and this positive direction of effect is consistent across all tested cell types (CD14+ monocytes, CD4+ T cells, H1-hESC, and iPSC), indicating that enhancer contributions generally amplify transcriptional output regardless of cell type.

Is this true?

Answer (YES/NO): NO